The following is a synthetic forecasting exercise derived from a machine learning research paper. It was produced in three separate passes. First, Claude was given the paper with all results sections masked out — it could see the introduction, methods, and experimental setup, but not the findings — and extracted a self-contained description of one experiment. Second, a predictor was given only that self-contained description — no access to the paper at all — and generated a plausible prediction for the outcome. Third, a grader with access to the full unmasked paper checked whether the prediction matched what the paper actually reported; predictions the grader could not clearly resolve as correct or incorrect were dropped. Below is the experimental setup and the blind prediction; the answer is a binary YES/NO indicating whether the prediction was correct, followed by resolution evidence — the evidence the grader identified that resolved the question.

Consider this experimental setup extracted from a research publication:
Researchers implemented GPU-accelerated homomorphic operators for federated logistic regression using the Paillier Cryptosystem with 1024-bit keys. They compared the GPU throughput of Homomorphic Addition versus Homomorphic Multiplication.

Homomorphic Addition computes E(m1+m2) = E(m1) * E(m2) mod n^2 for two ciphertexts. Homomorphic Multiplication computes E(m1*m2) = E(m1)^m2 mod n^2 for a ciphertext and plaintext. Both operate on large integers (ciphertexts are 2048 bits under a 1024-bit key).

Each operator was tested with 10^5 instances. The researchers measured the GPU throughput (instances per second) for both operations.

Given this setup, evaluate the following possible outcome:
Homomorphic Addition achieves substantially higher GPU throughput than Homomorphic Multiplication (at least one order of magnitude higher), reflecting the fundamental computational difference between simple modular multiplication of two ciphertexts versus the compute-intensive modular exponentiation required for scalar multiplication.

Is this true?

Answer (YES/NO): NO